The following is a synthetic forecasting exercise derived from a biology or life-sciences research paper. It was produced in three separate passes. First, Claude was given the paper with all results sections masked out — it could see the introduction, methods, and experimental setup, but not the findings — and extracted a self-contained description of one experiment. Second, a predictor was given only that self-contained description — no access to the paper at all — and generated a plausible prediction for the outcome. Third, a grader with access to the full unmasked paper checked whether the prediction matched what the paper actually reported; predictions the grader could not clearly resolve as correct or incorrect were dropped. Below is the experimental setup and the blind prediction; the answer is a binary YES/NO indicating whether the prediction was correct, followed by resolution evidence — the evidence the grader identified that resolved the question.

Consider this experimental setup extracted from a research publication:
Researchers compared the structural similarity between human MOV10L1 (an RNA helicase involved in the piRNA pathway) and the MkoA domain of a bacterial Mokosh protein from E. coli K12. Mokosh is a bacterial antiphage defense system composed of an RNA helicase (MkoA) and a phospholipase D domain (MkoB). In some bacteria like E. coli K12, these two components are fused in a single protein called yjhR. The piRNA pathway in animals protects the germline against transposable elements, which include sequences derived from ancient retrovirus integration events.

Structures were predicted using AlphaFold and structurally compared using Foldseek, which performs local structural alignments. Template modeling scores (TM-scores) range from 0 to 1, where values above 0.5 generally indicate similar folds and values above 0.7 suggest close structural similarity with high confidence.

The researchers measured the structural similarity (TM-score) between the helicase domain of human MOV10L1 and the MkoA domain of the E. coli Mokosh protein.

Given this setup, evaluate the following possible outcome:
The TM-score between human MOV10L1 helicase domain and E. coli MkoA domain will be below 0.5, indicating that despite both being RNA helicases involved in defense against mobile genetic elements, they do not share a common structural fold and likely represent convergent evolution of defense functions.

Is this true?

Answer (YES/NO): NO